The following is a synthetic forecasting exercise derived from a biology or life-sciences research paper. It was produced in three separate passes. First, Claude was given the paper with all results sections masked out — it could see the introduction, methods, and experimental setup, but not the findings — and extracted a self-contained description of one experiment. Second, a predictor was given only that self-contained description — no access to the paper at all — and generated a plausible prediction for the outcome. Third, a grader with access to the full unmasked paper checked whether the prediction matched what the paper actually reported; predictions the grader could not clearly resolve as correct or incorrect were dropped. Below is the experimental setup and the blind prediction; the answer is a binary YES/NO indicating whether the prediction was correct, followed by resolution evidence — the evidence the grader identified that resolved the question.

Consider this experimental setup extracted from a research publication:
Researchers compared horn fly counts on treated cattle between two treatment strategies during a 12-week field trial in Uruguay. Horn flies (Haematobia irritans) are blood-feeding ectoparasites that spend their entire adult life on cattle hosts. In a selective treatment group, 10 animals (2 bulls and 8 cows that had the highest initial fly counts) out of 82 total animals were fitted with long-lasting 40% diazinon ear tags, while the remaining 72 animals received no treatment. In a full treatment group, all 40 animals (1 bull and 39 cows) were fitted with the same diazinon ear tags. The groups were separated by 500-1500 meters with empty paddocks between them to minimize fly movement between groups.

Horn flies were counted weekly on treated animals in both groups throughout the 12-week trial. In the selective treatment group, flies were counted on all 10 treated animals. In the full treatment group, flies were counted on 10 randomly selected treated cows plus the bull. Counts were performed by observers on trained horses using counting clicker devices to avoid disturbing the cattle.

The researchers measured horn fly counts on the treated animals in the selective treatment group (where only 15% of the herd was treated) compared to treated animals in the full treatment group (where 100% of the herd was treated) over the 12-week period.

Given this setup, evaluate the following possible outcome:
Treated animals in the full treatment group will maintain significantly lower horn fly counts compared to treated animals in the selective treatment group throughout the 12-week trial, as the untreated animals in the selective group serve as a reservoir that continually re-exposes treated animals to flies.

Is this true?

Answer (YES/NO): NO